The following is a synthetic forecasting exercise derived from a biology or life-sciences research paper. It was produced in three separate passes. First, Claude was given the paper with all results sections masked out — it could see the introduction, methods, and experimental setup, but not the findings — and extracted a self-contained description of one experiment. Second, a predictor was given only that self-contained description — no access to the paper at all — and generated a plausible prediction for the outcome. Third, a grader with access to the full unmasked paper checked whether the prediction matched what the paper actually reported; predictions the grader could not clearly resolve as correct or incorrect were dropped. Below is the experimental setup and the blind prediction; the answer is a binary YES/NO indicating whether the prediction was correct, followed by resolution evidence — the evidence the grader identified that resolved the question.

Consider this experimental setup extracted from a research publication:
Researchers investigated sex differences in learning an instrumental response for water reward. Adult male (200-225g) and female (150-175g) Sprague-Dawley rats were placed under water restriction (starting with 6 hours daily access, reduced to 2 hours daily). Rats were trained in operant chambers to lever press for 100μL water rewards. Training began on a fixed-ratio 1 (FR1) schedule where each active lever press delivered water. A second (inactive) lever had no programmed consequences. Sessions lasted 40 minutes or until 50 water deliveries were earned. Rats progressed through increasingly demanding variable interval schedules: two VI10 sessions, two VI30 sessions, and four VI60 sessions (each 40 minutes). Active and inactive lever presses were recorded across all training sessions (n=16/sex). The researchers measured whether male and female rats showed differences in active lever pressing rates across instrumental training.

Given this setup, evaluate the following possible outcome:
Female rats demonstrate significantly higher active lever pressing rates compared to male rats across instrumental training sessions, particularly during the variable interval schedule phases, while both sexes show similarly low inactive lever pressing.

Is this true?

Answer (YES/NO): NO